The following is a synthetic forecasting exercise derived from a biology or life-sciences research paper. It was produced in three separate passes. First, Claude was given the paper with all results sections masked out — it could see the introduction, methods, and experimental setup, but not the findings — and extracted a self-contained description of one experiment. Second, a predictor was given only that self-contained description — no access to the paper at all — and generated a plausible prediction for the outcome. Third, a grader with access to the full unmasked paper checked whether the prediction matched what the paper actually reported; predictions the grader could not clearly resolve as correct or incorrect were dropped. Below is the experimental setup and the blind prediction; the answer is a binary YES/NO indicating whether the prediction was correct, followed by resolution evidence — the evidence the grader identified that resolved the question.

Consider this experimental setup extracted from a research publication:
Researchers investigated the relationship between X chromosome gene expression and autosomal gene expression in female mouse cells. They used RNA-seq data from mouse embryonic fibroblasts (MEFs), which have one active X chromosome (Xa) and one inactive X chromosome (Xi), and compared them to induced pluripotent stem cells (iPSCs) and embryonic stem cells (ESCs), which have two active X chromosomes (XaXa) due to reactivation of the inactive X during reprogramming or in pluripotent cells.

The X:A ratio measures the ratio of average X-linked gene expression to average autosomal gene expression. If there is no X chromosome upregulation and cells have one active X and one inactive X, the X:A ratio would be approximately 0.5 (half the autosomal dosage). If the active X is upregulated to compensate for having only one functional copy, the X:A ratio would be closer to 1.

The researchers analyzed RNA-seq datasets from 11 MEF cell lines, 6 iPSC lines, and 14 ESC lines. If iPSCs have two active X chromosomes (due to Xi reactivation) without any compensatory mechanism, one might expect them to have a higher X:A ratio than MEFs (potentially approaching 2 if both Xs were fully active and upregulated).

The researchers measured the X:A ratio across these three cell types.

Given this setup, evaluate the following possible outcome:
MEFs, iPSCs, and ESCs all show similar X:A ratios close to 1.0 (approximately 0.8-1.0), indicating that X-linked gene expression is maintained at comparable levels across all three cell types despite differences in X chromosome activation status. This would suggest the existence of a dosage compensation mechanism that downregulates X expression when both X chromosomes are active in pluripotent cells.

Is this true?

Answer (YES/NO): YES